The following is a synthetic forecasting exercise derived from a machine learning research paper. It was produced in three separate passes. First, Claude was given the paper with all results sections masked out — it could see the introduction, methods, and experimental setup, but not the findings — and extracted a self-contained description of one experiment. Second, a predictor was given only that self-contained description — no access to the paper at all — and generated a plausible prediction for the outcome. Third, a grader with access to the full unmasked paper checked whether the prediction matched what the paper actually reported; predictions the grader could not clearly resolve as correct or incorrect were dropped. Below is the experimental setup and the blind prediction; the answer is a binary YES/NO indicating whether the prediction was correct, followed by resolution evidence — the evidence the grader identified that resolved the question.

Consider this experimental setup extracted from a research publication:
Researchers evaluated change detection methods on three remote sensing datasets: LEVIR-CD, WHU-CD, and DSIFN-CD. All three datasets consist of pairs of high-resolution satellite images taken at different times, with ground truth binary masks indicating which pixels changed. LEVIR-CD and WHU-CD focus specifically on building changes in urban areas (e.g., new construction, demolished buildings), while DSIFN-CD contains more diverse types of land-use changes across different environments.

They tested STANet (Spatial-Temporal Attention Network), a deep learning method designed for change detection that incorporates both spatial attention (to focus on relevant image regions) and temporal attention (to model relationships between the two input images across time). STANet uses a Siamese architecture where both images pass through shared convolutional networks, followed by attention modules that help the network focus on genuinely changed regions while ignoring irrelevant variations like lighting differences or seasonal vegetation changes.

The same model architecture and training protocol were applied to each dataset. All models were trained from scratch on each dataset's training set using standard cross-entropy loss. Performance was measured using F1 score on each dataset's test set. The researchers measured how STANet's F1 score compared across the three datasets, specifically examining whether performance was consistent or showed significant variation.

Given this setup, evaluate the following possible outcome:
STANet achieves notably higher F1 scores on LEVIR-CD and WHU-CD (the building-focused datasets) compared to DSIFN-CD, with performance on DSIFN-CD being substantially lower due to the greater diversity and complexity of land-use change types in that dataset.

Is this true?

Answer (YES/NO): YES